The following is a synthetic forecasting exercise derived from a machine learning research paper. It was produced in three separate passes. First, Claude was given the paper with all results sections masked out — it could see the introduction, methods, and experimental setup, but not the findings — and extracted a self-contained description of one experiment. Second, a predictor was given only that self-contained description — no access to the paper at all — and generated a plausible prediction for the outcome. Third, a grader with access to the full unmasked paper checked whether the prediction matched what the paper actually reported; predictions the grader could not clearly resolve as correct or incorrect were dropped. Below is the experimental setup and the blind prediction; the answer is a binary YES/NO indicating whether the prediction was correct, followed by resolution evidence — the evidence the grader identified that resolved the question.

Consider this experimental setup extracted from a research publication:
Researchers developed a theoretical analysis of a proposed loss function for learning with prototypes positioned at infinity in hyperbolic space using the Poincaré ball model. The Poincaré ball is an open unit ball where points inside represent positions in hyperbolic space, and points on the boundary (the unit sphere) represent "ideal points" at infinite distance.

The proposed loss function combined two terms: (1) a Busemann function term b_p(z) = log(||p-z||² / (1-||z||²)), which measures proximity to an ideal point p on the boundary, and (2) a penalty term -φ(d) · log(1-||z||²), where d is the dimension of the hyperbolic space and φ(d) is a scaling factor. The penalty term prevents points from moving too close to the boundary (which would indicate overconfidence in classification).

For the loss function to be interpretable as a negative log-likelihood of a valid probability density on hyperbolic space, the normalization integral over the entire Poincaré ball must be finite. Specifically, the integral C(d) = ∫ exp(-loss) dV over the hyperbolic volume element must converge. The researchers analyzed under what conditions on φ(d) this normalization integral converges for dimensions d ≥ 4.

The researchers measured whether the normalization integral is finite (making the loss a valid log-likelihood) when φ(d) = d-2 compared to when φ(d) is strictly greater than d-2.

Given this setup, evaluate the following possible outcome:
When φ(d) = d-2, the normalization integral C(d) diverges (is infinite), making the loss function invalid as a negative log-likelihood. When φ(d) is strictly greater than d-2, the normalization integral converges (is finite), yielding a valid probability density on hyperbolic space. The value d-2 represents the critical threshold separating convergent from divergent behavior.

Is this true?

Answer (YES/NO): YES